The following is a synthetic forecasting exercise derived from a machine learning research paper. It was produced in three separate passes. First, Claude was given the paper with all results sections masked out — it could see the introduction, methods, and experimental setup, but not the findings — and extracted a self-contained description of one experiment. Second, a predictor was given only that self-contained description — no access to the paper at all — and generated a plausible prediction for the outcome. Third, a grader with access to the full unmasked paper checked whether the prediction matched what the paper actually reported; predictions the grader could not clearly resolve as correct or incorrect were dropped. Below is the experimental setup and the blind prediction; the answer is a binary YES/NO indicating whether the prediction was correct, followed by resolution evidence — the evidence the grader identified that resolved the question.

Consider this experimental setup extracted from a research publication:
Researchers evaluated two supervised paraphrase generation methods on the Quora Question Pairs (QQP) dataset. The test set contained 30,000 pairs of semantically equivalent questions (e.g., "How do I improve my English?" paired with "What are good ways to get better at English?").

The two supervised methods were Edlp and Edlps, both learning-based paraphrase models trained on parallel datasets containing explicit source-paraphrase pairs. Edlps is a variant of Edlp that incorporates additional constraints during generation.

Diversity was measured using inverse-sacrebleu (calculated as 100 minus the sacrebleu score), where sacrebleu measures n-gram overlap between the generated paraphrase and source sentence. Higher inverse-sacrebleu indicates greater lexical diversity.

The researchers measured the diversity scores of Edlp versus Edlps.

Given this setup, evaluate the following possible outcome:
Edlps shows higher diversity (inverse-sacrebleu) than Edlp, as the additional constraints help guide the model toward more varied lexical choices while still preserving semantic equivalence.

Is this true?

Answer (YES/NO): NO